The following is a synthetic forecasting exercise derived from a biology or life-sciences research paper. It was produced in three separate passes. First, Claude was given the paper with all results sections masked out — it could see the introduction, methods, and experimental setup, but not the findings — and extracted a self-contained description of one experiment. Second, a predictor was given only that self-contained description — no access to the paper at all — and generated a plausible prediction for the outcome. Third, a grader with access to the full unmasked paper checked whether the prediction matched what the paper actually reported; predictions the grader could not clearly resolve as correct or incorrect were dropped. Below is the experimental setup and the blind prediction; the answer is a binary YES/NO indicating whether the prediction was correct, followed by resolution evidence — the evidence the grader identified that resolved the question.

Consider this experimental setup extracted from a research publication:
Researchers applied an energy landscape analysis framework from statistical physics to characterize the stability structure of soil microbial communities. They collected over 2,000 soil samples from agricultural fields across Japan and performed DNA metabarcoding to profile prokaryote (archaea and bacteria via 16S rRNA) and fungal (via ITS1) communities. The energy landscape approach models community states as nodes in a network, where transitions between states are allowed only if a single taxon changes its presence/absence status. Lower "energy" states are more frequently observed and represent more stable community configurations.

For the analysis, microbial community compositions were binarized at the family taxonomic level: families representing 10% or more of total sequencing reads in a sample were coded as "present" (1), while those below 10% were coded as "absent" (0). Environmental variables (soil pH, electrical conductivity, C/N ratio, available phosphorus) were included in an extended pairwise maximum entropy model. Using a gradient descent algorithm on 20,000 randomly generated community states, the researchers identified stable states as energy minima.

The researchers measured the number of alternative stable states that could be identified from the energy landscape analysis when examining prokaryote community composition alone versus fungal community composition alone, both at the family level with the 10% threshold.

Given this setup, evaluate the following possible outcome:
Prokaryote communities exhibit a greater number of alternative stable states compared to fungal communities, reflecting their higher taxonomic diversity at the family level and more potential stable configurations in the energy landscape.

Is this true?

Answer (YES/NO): YES